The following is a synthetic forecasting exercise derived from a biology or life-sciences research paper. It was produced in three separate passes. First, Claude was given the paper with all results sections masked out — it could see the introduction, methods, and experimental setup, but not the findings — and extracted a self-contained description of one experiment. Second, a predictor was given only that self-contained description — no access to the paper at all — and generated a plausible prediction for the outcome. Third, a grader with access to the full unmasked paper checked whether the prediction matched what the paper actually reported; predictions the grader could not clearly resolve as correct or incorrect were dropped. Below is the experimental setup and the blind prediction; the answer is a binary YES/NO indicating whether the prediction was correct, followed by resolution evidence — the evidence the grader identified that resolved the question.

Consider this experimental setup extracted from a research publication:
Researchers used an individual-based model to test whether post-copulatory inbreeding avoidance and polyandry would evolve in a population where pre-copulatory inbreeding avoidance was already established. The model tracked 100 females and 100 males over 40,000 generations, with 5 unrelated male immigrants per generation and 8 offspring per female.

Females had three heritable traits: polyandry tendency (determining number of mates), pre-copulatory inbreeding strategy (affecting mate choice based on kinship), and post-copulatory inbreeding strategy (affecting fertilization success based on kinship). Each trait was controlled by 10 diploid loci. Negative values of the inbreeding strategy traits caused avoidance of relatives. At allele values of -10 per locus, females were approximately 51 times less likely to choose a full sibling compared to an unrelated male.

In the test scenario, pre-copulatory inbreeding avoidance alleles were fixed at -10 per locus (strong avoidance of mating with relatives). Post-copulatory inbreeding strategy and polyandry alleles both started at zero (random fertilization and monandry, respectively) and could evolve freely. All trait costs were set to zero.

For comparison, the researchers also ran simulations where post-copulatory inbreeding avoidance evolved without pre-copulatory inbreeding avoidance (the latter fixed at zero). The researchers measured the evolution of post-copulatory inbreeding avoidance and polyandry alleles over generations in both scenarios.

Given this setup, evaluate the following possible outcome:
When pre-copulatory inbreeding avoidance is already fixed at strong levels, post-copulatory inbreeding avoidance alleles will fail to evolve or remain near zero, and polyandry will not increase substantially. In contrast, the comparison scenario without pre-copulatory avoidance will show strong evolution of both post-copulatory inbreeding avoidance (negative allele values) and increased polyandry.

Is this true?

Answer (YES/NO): YES